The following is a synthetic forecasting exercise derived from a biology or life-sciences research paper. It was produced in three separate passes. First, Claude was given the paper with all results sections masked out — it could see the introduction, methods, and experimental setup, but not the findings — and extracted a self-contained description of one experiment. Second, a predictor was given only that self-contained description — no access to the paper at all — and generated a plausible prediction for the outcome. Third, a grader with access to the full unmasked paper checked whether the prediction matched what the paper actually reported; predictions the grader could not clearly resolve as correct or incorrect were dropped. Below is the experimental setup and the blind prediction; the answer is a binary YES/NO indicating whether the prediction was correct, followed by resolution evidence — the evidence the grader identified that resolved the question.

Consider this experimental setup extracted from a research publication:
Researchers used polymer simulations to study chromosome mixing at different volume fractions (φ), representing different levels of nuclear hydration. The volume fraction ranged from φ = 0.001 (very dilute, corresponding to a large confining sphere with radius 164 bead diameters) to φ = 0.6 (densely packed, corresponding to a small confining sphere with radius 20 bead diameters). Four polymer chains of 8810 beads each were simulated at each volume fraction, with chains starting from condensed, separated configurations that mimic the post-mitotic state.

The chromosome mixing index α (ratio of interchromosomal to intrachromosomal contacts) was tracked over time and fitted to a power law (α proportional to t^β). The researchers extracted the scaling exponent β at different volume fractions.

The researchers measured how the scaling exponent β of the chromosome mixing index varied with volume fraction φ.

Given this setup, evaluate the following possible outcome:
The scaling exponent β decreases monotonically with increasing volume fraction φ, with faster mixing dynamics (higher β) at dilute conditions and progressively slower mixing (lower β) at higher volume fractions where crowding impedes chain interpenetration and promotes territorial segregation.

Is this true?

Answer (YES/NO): NO